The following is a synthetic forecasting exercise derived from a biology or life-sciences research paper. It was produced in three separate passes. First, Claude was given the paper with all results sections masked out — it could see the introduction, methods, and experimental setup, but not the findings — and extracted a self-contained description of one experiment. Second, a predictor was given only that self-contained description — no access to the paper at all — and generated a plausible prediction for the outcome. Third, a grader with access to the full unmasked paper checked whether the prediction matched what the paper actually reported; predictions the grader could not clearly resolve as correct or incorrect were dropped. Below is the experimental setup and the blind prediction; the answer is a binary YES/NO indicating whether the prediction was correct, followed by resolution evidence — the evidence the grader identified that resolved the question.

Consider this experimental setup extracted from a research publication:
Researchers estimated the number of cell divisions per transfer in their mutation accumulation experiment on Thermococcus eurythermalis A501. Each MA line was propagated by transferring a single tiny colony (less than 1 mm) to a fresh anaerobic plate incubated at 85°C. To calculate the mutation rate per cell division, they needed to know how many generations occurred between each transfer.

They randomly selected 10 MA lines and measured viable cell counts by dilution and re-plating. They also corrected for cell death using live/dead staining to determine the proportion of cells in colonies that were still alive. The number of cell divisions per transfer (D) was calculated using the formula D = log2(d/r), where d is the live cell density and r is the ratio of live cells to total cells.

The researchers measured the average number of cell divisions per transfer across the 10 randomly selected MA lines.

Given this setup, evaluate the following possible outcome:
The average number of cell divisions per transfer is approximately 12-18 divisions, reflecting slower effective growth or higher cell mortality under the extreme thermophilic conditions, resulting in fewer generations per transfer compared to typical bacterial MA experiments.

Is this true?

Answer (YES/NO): YES